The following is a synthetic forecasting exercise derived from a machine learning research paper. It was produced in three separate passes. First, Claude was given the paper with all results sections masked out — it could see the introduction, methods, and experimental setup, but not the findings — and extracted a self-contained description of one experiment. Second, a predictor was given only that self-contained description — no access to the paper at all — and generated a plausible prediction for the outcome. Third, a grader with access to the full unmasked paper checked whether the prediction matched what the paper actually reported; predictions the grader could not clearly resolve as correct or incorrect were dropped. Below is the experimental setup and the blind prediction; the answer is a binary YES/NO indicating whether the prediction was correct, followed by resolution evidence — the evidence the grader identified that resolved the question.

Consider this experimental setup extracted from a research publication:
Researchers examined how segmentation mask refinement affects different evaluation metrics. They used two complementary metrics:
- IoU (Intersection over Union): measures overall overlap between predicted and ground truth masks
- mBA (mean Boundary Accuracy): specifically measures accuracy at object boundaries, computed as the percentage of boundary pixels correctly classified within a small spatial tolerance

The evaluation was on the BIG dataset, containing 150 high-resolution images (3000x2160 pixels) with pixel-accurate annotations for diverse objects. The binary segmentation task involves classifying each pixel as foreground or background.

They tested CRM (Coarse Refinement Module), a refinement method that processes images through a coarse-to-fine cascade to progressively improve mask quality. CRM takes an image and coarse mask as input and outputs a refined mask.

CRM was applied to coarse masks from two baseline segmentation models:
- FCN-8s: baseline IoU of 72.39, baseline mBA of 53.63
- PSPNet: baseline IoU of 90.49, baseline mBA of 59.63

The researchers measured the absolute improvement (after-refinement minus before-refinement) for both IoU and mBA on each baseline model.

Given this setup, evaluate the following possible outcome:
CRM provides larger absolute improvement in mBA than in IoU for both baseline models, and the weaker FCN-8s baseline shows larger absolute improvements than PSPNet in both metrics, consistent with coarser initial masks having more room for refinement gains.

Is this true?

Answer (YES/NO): NO